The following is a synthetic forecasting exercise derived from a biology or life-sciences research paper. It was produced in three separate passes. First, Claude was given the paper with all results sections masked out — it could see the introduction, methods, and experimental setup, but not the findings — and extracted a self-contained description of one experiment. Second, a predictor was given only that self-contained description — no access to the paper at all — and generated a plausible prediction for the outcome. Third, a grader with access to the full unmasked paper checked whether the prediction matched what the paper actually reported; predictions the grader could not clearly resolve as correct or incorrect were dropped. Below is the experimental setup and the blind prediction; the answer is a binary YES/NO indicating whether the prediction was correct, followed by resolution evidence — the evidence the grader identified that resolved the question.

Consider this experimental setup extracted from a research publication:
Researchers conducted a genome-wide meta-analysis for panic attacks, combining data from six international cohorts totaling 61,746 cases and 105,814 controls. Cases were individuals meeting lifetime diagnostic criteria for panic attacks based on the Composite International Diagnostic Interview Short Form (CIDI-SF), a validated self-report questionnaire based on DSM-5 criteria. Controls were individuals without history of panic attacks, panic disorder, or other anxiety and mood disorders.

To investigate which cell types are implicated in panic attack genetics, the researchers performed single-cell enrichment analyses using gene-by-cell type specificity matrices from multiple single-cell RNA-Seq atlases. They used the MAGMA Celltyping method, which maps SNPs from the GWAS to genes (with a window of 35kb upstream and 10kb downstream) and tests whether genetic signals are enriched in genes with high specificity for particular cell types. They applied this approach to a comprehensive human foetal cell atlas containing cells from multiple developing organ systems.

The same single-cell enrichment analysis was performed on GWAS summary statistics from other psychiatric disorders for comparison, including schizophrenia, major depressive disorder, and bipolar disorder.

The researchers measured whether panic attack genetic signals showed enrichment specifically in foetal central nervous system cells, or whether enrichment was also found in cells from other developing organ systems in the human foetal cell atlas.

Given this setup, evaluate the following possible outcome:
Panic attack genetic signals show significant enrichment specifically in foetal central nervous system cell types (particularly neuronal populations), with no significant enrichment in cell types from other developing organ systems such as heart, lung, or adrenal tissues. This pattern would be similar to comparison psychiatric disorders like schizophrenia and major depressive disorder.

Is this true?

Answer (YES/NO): NO